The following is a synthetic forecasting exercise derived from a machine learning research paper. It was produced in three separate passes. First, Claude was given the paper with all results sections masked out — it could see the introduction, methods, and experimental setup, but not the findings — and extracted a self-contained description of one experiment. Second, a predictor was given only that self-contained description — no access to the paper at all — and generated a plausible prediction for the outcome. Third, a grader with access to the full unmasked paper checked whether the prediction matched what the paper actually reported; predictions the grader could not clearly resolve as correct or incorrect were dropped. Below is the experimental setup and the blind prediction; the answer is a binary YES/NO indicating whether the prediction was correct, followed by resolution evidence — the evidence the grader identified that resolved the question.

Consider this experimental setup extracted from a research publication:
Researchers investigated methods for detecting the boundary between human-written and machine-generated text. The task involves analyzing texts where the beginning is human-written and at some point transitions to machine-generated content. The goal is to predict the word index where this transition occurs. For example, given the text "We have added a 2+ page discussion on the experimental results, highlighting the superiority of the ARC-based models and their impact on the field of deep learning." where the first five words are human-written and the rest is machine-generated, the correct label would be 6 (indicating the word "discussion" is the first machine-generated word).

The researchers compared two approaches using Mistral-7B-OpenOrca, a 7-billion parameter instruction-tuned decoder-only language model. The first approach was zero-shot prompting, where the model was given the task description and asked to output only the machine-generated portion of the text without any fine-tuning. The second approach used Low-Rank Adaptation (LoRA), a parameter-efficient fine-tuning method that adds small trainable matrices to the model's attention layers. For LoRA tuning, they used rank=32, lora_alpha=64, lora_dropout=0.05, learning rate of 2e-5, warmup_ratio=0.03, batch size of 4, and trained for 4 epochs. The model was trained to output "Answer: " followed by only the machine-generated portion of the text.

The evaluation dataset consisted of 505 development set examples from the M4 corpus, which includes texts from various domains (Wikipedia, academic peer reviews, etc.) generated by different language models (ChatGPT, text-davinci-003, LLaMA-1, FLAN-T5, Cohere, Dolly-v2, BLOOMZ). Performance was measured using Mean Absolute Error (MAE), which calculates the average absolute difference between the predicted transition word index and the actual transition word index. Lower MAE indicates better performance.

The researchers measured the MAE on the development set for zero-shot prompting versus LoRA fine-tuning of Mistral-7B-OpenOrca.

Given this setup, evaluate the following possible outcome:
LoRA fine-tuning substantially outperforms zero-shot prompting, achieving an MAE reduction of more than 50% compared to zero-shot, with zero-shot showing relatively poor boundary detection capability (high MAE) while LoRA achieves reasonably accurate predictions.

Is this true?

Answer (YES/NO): YES